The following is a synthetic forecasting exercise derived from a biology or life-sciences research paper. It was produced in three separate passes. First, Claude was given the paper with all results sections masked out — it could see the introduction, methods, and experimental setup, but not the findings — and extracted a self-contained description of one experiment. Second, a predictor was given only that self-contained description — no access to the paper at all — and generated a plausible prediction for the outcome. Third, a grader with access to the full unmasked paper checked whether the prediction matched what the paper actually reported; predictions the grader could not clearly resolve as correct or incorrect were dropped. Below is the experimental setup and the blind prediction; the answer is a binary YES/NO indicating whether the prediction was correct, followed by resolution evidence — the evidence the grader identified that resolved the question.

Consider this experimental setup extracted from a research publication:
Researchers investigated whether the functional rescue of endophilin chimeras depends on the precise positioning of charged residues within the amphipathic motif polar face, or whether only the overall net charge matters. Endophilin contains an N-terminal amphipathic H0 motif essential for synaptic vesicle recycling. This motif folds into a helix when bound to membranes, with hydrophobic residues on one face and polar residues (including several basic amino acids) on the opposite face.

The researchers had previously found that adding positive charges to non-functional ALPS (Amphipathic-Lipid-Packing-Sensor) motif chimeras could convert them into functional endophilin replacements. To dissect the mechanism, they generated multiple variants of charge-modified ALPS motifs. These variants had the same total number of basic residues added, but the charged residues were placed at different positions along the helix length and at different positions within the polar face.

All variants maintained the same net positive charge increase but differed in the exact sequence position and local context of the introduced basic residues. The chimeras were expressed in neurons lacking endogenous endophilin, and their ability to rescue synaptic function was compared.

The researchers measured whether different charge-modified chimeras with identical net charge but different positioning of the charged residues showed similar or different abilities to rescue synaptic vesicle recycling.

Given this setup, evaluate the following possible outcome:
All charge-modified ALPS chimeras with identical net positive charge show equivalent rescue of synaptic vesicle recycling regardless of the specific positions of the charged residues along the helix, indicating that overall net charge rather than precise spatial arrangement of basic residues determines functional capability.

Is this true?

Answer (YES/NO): YES